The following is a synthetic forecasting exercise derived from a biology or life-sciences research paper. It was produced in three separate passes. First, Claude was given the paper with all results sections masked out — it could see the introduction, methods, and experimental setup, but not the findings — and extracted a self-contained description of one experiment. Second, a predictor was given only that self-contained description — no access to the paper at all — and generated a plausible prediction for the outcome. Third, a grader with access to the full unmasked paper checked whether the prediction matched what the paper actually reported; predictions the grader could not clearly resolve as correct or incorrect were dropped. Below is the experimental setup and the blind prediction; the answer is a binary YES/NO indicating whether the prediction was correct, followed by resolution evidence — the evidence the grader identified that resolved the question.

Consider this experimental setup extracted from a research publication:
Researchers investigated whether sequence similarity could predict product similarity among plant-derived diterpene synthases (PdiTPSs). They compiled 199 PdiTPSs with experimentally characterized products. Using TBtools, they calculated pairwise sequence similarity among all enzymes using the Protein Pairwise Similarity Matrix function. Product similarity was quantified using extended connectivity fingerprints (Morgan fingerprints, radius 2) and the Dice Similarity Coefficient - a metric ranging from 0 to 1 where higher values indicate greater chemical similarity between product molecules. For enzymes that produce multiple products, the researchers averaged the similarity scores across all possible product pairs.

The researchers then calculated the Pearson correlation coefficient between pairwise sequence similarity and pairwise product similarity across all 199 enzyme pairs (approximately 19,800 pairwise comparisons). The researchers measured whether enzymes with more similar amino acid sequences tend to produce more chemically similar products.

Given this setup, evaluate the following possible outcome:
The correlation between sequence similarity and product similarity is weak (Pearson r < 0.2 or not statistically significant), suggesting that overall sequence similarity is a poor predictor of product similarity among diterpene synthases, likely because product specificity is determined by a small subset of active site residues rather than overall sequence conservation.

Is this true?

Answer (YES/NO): NO